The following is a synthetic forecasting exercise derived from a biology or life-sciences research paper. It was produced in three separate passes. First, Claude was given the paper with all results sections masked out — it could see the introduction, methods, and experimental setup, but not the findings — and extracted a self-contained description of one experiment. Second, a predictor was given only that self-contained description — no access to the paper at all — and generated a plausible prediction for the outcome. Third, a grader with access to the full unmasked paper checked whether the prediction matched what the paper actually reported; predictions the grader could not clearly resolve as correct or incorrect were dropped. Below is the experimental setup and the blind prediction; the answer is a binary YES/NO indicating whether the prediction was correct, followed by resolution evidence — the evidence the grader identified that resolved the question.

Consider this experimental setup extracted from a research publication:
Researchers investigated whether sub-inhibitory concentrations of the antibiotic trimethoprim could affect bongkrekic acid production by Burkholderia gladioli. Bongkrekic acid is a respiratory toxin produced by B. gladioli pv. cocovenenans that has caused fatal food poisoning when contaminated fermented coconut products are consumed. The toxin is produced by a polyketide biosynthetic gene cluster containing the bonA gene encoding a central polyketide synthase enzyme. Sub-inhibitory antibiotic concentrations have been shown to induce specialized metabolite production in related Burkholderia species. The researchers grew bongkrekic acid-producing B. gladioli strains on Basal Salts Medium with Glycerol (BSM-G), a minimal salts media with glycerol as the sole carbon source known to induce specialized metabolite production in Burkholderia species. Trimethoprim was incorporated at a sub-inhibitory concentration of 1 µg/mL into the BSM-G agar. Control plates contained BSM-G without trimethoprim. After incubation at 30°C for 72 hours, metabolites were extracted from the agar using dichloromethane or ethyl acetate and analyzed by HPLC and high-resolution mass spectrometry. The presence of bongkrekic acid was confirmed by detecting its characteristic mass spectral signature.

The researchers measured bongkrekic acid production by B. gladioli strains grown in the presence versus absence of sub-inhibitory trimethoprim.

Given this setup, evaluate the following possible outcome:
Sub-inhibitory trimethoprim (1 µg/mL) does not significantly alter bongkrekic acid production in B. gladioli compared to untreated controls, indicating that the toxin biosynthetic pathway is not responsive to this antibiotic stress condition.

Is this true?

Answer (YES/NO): NO